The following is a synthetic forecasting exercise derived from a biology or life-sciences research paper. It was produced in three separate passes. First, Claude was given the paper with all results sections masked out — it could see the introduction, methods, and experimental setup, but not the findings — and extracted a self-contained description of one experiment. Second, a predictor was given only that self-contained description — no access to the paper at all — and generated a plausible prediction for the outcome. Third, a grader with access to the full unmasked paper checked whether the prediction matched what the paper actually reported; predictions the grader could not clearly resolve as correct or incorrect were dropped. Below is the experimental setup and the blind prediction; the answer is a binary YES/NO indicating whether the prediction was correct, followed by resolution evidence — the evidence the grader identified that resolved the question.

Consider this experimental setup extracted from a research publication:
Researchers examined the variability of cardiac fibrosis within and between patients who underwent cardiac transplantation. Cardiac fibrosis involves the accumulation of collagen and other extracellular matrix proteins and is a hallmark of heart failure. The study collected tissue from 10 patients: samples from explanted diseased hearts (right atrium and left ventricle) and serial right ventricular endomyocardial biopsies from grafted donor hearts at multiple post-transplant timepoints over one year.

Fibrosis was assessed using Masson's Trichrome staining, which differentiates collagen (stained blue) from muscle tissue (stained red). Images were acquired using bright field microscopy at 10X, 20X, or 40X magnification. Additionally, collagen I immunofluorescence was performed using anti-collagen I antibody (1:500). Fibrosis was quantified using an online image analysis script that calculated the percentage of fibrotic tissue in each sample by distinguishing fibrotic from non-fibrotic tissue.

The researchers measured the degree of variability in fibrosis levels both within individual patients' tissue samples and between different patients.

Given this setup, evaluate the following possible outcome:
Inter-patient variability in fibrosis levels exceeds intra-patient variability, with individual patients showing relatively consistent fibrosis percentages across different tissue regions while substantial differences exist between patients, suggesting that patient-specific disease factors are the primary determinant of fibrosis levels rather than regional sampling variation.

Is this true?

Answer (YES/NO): NO